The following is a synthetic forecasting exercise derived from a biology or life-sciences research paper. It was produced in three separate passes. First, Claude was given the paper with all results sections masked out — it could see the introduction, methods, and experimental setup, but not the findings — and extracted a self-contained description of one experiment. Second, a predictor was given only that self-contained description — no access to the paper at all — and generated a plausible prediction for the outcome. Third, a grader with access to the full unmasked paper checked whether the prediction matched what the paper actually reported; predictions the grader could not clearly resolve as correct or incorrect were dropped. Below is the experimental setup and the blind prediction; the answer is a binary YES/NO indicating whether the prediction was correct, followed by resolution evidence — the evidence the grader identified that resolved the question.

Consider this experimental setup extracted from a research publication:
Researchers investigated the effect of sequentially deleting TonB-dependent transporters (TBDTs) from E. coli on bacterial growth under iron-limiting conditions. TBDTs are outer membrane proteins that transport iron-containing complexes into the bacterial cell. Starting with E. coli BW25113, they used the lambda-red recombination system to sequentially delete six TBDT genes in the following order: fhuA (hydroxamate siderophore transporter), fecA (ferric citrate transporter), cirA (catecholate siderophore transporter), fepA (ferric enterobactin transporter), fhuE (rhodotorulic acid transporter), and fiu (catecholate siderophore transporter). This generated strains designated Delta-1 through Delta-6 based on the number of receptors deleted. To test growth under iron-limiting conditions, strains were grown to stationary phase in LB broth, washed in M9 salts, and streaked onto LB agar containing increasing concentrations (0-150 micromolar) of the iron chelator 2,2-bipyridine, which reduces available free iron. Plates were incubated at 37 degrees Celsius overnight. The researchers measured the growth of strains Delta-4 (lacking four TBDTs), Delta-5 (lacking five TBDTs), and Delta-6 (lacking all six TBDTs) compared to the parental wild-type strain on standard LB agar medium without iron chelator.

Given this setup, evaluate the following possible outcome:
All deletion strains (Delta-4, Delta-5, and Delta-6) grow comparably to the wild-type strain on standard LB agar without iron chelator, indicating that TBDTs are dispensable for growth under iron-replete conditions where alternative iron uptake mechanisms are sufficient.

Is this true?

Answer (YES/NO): NO